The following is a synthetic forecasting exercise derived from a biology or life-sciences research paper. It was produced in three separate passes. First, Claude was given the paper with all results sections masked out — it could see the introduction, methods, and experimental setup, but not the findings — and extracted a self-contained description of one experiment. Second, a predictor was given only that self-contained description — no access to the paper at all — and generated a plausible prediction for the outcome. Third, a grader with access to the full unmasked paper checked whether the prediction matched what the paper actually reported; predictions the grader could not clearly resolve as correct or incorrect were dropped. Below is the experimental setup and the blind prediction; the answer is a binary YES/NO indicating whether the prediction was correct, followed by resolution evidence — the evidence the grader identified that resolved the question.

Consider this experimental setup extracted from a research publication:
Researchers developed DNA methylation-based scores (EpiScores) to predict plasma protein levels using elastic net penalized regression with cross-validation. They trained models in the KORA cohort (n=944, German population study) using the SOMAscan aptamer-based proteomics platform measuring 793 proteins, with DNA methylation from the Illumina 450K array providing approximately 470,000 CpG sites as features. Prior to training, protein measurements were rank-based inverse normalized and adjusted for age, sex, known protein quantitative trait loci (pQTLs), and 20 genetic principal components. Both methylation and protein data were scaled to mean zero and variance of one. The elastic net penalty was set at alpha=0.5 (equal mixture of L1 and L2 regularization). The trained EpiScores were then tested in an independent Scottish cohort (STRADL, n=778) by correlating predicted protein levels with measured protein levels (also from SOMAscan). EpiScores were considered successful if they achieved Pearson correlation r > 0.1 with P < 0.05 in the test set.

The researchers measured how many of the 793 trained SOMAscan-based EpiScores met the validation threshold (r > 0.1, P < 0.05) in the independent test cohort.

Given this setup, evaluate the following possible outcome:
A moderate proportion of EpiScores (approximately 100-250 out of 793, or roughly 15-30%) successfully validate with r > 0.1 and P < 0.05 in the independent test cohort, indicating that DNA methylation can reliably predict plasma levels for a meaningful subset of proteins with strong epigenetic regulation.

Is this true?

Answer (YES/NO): NO